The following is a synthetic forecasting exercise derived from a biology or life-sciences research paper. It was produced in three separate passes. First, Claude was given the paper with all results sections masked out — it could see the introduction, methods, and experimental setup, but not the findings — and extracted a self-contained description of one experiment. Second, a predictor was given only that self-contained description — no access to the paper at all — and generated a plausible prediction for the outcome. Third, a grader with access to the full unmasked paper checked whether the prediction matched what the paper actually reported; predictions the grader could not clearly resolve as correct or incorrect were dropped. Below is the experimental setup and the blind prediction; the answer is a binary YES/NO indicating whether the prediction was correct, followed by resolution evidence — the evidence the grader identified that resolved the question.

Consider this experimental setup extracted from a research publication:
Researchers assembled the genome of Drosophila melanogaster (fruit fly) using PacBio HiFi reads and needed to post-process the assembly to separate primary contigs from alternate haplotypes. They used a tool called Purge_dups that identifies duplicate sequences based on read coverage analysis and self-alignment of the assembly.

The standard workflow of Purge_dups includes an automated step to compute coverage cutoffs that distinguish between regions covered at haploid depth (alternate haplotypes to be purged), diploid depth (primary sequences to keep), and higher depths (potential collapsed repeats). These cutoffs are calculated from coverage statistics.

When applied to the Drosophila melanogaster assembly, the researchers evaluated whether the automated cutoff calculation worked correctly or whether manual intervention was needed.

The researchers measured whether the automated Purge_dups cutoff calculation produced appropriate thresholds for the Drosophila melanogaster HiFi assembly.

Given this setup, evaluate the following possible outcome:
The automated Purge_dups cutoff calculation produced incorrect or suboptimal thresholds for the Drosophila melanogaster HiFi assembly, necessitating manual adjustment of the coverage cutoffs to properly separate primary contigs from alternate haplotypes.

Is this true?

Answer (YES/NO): YES